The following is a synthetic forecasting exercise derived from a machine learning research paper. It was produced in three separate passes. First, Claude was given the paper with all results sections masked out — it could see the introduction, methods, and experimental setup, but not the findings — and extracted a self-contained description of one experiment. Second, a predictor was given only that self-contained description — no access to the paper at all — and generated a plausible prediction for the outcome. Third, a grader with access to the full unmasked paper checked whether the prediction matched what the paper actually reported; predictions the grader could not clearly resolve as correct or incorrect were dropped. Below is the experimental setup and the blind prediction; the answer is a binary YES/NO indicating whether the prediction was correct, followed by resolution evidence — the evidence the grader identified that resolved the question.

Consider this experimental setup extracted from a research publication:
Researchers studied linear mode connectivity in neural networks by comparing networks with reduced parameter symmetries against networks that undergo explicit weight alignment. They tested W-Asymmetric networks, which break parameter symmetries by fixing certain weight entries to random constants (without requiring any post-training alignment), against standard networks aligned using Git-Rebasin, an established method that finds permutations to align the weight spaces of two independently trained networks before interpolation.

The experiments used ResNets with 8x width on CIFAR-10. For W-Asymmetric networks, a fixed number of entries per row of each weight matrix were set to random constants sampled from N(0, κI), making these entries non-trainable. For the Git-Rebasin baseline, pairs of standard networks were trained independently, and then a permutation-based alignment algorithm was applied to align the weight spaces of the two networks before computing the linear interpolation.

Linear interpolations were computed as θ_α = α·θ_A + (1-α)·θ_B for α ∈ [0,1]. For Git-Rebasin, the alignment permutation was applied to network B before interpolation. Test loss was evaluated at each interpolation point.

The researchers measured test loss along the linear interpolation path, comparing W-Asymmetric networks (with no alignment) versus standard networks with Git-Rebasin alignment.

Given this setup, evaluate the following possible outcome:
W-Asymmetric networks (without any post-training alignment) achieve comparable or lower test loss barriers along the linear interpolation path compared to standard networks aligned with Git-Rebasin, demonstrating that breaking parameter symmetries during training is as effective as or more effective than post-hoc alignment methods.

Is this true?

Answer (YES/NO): YES